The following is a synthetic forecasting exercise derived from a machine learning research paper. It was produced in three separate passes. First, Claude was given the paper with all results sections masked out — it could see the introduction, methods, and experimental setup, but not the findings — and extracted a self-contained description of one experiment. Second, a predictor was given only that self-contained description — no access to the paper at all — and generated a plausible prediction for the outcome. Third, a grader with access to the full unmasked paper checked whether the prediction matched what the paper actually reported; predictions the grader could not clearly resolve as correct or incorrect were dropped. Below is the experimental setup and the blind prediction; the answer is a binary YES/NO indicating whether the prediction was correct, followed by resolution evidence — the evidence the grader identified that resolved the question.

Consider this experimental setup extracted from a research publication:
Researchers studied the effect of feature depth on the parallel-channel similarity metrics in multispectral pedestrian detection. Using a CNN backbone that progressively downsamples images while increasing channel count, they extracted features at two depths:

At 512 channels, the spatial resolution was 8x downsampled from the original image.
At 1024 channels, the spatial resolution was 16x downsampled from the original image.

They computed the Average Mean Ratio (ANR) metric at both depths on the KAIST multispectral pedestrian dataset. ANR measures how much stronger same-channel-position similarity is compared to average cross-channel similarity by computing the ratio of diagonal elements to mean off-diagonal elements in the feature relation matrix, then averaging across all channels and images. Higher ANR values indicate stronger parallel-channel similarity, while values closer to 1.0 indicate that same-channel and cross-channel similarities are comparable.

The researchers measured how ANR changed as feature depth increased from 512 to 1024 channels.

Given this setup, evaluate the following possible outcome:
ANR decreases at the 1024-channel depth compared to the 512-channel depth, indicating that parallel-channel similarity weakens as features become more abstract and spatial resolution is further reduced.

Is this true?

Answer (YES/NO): YES